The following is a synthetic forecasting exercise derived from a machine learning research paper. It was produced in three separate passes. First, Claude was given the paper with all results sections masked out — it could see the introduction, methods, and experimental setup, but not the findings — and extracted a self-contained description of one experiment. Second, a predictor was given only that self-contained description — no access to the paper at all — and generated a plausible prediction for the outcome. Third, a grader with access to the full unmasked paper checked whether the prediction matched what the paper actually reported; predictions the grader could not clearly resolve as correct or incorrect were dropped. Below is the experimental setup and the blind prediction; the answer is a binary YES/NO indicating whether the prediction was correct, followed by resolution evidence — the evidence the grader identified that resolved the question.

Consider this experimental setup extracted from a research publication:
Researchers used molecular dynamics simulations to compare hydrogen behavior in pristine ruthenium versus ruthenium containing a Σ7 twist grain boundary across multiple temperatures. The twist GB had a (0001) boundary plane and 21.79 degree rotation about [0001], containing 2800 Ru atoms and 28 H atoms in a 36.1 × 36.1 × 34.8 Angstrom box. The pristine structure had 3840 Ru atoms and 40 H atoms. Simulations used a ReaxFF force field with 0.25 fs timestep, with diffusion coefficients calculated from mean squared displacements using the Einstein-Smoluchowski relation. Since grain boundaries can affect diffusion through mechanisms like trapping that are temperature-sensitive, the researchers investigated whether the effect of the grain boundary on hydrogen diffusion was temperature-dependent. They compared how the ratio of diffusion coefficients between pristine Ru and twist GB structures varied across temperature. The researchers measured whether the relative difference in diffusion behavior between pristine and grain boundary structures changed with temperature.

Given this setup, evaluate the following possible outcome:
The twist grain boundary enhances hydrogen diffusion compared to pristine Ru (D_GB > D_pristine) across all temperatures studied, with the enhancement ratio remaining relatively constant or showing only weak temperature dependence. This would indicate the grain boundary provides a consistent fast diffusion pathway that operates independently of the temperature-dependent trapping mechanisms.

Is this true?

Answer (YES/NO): NO